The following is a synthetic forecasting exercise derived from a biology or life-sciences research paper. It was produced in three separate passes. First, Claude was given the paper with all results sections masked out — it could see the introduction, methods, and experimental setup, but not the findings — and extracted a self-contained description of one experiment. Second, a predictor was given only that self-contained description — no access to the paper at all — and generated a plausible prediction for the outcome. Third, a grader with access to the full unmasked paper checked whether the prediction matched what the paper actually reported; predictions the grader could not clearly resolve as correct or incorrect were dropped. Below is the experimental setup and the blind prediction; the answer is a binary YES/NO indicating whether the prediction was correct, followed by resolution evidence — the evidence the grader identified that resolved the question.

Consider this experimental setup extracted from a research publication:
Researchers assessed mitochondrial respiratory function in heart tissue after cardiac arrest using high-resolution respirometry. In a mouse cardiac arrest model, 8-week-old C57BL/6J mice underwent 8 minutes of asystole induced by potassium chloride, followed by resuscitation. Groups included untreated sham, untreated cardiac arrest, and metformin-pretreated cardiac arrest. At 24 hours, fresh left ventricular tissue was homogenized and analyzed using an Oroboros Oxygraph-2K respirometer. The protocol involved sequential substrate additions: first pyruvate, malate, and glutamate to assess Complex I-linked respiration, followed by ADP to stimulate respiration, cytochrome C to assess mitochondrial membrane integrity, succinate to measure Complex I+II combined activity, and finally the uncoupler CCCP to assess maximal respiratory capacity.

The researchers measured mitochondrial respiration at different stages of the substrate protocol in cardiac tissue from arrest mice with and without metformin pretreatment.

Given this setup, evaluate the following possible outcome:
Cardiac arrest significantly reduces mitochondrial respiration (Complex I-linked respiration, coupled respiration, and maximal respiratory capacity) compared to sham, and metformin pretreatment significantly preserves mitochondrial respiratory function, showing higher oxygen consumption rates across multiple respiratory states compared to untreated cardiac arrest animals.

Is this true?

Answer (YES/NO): NO